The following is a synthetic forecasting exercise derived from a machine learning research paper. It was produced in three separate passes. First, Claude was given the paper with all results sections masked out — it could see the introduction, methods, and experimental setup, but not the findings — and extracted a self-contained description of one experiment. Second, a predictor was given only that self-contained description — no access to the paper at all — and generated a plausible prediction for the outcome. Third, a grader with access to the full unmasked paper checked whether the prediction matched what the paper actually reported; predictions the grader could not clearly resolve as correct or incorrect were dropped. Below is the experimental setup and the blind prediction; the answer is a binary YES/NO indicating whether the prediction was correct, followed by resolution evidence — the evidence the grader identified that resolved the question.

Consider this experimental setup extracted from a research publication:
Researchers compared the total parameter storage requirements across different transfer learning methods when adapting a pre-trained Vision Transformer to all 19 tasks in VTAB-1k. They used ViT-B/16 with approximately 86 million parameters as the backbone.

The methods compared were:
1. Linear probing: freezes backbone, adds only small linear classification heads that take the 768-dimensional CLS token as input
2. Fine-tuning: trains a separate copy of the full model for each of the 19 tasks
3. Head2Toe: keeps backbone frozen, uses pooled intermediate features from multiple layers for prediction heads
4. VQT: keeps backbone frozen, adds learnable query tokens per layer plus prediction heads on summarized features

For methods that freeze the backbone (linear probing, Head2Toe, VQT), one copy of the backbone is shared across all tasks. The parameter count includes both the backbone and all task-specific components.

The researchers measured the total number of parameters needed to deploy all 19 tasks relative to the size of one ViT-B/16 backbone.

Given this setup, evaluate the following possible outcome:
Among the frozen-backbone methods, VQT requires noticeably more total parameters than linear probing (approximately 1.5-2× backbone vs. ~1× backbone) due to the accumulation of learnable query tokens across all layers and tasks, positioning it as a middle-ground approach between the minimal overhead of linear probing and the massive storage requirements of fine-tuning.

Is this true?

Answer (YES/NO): NO